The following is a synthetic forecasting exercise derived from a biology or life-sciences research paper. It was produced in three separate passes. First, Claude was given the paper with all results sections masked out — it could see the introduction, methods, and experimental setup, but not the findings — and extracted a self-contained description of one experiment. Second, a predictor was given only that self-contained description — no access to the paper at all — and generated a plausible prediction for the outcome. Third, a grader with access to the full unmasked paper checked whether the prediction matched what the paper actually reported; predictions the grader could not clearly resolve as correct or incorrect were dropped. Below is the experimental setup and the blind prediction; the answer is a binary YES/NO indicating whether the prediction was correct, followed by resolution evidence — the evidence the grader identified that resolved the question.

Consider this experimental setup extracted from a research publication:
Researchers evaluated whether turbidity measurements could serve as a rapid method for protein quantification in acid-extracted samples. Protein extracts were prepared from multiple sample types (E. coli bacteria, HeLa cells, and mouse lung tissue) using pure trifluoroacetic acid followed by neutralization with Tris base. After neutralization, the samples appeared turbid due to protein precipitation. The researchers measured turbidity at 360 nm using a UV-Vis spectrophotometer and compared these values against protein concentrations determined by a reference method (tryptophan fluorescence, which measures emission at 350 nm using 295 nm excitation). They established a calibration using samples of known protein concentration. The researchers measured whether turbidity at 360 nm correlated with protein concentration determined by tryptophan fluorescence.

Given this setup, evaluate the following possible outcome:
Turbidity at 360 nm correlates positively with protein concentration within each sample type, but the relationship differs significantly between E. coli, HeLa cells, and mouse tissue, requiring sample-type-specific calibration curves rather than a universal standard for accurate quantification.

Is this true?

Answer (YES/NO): NO